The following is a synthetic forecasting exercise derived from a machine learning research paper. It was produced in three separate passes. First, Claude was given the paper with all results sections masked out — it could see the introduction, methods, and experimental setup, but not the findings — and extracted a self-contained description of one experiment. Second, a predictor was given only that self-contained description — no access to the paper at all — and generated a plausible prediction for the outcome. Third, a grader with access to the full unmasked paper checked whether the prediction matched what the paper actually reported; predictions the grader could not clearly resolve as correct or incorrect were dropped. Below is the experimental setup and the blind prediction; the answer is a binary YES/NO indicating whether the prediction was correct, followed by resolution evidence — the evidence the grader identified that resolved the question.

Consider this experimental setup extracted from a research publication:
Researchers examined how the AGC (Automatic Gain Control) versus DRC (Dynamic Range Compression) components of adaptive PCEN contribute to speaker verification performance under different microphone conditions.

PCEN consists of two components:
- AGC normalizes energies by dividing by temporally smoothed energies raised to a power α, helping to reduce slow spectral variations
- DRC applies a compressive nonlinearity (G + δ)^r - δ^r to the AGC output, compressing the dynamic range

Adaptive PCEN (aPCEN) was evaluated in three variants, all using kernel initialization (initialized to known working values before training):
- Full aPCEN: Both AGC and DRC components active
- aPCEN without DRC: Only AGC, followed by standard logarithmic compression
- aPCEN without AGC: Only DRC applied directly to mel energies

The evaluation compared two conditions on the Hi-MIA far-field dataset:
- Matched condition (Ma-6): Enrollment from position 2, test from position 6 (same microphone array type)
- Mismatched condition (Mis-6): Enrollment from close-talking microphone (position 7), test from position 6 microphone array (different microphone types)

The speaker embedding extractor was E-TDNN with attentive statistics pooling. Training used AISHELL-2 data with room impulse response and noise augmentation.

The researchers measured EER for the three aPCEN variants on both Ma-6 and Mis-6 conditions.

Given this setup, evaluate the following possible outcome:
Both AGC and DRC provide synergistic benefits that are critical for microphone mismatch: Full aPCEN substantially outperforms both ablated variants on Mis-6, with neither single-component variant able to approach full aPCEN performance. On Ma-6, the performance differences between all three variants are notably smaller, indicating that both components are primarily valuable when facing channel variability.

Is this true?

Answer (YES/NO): NO